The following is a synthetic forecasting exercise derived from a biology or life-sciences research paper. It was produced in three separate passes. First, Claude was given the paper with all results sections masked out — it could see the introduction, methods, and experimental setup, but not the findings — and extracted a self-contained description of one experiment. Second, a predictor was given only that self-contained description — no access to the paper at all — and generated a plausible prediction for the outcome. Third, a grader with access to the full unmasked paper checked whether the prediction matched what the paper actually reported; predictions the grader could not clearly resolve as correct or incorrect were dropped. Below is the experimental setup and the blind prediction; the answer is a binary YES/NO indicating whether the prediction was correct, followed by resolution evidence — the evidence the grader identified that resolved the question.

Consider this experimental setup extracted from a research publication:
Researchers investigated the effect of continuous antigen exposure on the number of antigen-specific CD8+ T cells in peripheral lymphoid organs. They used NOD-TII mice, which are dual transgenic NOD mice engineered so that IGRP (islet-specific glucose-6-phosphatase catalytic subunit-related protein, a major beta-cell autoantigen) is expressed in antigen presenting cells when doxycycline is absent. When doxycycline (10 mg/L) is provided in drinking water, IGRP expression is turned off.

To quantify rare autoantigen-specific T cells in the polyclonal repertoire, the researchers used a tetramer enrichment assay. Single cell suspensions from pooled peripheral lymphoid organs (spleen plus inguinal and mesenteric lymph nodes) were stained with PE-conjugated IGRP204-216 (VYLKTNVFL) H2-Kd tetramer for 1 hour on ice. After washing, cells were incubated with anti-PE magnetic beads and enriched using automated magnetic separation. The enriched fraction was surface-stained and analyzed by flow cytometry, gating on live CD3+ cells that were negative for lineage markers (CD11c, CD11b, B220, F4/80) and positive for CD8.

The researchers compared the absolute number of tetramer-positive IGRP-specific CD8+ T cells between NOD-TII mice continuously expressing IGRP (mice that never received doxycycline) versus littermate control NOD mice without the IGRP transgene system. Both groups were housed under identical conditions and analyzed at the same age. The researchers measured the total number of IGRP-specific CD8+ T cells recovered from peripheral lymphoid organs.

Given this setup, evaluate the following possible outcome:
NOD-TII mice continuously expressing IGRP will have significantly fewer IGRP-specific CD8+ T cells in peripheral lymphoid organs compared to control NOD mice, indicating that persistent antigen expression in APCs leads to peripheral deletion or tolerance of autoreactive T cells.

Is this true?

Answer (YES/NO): YES